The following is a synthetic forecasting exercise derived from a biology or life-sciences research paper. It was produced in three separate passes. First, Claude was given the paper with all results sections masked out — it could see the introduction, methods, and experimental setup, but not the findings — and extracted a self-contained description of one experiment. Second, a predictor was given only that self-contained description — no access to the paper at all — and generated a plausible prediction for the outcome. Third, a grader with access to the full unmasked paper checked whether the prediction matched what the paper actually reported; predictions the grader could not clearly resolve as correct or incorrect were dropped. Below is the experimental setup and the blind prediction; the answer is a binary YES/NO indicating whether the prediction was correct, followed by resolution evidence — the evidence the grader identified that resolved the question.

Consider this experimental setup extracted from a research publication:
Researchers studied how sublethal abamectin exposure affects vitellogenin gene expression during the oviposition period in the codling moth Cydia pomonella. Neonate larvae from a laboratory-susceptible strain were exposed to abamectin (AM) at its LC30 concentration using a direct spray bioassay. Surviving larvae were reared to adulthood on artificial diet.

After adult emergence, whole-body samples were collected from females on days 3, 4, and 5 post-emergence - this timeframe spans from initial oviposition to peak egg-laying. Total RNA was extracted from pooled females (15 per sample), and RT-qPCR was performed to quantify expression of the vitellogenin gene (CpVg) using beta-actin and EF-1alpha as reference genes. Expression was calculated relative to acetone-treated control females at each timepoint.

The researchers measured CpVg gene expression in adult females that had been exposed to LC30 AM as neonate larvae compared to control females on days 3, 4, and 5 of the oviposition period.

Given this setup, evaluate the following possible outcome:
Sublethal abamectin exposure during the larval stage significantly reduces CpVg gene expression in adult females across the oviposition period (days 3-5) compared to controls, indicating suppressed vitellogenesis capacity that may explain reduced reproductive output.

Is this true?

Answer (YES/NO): YES